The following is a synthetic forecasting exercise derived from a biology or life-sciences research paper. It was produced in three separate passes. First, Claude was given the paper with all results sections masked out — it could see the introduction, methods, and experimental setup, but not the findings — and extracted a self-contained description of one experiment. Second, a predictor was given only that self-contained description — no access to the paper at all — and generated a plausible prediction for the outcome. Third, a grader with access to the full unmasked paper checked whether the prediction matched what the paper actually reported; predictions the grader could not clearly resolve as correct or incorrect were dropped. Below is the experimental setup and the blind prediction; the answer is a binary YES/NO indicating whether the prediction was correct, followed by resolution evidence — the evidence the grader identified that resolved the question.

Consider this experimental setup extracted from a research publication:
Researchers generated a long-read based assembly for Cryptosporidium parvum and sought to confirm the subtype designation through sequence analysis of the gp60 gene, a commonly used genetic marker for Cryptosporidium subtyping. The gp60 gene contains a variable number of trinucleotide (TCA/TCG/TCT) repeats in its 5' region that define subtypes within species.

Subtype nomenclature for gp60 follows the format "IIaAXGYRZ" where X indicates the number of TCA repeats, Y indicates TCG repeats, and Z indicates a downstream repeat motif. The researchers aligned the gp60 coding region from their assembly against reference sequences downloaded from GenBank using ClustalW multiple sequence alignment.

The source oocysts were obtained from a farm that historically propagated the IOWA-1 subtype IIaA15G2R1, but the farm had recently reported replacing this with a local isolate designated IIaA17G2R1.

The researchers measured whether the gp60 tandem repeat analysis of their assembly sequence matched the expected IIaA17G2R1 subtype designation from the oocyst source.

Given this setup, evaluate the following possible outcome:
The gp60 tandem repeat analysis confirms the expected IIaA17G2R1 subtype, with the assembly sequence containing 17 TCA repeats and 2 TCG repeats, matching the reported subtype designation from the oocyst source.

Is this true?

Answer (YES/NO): YES